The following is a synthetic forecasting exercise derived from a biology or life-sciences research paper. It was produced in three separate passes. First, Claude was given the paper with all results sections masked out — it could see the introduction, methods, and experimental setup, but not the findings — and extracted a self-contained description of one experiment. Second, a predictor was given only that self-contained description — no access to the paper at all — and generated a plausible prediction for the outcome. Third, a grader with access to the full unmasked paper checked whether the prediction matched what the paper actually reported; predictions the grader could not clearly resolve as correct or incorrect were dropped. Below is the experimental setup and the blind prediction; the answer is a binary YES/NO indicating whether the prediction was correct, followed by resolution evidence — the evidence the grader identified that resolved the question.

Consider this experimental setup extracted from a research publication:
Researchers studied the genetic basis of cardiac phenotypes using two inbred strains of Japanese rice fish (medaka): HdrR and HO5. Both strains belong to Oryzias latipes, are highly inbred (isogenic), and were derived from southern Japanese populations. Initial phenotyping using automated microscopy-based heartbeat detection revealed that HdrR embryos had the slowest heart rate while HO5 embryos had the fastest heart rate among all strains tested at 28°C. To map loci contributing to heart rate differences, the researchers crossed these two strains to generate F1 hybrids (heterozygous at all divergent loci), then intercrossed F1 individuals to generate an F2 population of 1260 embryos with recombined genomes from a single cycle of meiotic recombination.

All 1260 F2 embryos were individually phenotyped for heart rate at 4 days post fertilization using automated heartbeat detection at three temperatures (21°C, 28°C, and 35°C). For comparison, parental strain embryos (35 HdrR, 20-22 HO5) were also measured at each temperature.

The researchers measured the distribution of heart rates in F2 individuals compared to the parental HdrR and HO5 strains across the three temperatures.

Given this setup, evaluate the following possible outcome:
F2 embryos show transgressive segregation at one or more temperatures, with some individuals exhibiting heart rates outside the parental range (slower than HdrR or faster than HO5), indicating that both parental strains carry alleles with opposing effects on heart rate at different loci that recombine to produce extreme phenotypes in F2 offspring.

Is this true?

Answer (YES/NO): YES